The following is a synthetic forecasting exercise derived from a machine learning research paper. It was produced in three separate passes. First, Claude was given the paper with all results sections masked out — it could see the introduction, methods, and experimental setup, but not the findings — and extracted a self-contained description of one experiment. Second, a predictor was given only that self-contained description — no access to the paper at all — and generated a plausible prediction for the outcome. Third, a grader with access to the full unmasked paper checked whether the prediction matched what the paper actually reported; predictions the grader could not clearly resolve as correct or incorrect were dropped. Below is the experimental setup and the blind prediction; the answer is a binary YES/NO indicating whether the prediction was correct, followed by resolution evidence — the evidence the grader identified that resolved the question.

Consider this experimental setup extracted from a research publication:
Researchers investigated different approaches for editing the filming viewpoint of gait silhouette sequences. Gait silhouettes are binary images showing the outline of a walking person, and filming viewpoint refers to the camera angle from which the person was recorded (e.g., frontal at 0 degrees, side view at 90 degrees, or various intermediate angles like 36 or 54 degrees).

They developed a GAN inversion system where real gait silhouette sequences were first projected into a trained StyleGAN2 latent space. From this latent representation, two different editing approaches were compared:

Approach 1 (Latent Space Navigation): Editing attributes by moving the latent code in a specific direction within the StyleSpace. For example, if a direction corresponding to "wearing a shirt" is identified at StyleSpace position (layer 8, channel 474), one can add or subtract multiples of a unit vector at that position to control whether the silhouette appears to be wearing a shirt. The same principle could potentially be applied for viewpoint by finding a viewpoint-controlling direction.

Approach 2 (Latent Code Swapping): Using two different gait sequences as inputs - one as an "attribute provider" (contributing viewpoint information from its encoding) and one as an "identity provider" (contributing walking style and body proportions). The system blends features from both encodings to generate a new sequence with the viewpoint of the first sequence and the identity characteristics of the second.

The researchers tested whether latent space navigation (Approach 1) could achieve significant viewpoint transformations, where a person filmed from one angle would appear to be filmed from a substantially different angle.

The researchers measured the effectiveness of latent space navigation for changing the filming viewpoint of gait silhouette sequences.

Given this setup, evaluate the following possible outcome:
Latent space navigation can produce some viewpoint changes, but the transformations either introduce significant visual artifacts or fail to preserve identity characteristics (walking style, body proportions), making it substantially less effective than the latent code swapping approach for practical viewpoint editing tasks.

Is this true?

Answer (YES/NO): NO